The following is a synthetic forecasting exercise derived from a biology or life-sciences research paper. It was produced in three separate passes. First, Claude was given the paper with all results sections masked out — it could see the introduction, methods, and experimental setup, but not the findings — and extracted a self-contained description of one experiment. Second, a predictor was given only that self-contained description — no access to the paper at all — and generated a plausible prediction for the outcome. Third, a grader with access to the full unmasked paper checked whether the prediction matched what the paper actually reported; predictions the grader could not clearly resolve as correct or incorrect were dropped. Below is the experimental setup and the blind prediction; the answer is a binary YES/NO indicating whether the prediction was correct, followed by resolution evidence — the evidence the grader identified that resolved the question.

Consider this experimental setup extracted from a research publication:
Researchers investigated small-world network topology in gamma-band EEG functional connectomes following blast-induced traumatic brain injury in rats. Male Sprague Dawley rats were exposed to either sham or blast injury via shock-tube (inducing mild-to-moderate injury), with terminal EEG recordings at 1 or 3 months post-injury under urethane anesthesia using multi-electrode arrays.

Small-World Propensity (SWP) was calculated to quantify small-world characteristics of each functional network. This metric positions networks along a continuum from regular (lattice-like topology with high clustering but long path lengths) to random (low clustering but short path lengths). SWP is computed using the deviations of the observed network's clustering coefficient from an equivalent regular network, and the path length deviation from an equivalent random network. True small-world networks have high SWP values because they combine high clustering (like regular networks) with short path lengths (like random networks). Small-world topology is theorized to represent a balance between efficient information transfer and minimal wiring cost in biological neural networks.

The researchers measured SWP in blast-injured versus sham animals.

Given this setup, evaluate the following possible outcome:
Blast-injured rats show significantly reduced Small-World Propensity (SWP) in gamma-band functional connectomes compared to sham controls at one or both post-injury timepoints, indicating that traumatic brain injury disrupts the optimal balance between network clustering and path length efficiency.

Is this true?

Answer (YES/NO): NO